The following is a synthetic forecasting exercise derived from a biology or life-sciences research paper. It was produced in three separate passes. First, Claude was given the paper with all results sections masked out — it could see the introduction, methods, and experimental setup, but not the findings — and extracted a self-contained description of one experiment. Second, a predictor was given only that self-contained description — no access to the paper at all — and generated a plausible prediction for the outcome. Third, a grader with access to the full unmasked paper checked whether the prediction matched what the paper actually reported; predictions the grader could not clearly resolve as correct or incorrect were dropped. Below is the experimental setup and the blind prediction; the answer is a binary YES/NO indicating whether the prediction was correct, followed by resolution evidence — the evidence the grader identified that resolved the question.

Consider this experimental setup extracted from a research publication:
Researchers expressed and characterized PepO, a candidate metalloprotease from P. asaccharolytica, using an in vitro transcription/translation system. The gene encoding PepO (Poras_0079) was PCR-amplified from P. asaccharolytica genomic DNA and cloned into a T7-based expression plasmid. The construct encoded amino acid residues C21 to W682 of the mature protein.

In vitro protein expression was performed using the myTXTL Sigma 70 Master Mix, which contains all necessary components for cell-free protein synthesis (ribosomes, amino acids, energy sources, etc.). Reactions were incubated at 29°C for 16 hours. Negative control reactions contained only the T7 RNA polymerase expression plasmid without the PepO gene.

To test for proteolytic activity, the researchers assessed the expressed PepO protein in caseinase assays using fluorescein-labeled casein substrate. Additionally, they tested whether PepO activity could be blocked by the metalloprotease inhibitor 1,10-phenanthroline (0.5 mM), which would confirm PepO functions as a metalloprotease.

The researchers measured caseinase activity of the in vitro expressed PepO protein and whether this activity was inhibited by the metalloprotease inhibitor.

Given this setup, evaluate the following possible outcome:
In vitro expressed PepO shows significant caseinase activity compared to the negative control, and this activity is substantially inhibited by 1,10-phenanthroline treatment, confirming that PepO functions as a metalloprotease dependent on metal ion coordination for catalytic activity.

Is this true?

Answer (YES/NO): YES